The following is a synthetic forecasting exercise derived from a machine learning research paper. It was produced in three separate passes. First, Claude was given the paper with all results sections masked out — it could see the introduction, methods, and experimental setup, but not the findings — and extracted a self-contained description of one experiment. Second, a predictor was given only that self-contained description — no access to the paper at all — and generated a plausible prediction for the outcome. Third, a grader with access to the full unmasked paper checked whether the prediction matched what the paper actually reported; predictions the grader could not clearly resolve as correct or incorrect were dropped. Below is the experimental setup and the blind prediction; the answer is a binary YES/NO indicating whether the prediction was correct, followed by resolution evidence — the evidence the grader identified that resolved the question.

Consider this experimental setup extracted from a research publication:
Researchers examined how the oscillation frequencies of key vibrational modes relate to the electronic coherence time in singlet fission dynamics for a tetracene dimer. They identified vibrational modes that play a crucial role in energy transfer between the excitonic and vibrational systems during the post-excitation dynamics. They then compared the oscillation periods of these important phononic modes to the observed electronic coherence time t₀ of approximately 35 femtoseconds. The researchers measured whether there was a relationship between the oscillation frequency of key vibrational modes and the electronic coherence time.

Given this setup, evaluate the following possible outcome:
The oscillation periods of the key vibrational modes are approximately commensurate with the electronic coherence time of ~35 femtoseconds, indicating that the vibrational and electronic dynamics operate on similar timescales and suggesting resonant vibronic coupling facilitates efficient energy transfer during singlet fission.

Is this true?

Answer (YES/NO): YES